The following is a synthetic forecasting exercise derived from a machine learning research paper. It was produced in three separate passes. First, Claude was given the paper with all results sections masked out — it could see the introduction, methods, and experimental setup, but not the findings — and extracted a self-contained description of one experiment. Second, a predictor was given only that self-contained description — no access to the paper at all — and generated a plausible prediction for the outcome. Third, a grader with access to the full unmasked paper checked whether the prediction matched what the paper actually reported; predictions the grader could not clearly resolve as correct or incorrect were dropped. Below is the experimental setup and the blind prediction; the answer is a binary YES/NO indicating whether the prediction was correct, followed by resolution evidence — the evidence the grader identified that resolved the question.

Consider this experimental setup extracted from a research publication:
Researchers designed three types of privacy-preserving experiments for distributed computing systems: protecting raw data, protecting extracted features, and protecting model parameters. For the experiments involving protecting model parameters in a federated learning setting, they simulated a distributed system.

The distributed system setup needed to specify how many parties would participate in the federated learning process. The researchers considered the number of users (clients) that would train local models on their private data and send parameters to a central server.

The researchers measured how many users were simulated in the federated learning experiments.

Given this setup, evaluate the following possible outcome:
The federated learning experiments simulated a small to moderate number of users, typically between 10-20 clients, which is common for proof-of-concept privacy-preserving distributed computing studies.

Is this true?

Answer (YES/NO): NO